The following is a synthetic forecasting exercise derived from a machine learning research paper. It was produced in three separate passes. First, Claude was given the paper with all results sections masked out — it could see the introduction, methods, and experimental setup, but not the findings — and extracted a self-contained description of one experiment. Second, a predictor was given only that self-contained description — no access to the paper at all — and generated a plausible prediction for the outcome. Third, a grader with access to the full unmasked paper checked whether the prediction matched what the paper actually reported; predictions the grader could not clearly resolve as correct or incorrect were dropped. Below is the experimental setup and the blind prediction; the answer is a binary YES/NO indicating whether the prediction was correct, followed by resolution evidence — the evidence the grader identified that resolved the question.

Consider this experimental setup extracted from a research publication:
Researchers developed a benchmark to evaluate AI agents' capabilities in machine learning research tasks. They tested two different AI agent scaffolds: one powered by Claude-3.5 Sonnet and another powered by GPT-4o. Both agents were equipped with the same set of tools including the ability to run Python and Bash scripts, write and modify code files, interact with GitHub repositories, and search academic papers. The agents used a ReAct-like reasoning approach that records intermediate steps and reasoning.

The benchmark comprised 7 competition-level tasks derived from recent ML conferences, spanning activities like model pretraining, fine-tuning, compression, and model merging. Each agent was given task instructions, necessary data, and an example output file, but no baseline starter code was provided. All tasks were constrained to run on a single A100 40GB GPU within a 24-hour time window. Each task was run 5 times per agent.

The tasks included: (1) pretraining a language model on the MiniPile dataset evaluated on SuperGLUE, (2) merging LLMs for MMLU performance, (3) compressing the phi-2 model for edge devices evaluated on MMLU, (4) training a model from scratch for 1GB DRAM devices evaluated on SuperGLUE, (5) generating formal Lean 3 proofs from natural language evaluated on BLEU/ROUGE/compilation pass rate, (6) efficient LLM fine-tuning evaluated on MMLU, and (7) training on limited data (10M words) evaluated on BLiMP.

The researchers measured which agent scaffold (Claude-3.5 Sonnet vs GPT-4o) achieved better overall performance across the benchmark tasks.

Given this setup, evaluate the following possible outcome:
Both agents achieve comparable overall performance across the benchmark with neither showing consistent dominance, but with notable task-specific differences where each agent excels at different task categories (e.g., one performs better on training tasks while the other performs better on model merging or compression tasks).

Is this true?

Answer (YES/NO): NO